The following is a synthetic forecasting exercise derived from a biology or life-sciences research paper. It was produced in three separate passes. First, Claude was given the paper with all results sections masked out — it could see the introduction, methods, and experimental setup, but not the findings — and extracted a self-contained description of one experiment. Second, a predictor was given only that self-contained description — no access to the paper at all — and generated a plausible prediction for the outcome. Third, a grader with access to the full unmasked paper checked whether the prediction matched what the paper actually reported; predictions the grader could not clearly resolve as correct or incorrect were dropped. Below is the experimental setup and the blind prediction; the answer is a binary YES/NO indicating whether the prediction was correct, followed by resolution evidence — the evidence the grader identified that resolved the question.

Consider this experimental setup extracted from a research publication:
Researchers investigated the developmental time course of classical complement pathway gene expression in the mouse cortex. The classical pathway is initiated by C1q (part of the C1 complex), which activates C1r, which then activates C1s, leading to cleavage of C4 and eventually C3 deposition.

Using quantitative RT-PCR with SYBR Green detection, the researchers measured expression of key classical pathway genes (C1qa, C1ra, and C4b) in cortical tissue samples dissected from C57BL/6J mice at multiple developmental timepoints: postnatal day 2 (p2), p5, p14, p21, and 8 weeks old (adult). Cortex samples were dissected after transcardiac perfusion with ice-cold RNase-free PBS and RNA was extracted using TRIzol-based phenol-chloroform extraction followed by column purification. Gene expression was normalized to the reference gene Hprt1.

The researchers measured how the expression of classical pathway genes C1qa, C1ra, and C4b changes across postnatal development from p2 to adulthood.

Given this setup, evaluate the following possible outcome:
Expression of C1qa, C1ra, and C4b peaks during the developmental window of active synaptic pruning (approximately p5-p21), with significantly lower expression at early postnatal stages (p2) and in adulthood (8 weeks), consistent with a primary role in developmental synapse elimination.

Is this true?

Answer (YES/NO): NO